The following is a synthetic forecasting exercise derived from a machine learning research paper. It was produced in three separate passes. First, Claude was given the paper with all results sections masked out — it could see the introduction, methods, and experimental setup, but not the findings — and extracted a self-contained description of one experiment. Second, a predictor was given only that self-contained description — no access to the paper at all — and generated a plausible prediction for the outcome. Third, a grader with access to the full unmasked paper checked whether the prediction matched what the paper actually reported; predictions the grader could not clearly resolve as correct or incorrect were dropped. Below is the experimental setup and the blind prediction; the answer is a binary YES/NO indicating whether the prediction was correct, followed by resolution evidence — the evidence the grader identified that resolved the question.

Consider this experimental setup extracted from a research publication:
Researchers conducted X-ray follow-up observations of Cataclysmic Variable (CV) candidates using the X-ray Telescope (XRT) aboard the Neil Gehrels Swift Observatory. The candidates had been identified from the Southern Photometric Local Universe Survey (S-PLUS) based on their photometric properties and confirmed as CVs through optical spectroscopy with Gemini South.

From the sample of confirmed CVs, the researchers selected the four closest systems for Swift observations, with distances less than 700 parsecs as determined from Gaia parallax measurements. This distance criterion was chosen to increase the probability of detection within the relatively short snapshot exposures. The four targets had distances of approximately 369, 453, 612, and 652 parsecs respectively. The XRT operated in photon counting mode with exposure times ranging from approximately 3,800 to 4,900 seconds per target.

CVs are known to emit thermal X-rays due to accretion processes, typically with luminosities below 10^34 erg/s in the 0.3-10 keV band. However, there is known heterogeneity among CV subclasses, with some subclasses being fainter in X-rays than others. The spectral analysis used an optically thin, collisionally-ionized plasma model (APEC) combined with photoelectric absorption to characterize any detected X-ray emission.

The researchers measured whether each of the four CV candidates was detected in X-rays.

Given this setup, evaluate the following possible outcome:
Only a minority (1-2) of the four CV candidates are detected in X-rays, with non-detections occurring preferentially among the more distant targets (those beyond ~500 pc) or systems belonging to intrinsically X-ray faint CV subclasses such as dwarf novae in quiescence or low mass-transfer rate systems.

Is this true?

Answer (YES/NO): NO